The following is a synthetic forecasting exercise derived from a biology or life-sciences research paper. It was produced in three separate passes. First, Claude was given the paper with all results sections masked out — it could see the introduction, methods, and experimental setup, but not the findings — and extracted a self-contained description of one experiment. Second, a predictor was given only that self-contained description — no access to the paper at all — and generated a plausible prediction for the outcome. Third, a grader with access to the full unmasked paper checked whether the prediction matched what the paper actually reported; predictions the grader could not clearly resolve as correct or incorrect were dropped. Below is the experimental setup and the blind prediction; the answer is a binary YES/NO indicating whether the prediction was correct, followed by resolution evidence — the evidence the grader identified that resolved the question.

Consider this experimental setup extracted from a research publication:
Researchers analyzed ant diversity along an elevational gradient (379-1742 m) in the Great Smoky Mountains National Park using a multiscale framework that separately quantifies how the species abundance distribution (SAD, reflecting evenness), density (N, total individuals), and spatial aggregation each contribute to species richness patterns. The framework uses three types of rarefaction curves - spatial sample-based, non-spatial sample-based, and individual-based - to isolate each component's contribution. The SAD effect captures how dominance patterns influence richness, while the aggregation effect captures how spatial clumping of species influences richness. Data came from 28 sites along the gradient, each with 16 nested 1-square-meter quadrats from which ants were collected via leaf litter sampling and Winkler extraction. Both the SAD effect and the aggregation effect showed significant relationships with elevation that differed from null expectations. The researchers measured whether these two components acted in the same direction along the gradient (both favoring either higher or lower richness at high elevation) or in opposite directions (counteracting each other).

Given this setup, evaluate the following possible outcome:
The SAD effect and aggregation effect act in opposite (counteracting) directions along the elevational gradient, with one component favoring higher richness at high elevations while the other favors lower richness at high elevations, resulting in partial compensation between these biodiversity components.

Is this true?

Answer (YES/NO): YES